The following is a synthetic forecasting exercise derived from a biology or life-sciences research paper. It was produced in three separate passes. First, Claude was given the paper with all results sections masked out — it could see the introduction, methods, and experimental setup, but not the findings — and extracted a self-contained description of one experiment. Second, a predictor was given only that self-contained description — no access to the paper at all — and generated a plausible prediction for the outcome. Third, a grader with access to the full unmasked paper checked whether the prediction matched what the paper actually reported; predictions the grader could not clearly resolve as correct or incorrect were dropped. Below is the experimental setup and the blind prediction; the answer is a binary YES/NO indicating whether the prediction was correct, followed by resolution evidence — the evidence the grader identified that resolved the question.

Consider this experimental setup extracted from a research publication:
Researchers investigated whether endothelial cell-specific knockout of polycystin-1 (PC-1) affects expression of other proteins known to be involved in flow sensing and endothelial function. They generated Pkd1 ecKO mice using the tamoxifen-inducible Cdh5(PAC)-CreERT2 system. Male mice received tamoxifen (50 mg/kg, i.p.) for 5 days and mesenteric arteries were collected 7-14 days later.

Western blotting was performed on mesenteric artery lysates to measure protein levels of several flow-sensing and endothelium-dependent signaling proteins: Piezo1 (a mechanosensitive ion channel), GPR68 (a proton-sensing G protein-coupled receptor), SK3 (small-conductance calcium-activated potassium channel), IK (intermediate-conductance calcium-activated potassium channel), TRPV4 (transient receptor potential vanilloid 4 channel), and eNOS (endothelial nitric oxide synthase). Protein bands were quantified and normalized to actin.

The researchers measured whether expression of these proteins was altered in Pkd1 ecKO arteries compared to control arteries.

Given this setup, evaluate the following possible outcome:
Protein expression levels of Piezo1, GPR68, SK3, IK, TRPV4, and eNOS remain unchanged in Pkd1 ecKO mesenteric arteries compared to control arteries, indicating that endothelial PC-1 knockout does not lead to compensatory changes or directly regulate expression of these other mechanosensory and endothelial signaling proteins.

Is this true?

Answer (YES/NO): YES